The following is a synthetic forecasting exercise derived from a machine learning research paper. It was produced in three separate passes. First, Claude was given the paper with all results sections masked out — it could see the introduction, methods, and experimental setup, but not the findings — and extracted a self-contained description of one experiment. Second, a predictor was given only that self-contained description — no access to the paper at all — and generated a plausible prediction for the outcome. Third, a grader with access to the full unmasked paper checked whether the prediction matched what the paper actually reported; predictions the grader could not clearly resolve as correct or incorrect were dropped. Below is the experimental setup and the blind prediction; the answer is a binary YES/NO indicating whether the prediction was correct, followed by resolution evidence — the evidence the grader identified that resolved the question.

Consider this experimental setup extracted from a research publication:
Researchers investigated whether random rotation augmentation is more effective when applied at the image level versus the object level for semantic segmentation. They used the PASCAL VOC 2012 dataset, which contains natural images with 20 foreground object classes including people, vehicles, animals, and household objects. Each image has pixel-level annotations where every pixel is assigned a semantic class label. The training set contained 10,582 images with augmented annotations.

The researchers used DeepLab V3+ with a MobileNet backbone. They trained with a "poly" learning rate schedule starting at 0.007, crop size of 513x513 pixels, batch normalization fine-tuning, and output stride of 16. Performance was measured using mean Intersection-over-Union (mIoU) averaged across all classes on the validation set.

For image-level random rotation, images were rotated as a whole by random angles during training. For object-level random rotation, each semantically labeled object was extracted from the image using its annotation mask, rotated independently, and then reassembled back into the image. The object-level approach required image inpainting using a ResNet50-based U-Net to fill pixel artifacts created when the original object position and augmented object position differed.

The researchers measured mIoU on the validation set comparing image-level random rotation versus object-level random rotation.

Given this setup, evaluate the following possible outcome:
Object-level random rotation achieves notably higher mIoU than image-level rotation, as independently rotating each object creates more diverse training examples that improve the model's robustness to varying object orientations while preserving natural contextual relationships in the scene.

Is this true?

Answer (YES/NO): NO